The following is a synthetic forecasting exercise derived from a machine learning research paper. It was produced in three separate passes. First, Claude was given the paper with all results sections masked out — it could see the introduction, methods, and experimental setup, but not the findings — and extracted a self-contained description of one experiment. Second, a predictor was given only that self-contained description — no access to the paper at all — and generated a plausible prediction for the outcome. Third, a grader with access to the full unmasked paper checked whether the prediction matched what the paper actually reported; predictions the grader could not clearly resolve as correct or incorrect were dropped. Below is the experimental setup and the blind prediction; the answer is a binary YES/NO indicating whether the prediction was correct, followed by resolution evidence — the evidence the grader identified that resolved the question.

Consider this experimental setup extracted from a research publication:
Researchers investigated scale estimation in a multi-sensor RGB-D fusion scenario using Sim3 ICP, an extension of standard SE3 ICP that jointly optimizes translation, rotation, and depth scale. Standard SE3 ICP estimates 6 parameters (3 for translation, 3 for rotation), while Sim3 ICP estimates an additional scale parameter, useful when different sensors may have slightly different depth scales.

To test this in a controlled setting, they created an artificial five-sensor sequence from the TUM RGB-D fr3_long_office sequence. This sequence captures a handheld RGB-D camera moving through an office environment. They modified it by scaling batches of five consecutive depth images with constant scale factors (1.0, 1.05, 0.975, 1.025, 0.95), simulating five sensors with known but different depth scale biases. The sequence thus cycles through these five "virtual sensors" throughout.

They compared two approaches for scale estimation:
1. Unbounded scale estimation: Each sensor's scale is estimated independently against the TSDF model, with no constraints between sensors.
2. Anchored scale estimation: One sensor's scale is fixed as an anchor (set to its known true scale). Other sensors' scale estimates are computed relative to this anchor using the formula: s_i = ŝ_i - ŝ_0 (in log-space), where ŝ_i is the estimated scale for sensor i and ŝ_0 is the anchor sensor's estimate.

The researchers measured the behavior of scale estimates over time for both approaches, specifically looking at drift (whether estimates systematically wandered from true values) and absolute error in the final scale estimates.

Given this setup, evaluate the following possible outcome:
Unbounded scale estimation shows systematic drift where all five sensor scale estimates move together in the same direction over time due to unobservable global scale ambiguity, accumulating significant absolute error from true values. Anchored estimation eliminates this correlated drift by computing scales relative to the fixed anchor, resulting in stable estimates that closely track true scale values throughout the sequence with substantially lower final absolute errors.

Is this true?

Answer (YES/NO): YES